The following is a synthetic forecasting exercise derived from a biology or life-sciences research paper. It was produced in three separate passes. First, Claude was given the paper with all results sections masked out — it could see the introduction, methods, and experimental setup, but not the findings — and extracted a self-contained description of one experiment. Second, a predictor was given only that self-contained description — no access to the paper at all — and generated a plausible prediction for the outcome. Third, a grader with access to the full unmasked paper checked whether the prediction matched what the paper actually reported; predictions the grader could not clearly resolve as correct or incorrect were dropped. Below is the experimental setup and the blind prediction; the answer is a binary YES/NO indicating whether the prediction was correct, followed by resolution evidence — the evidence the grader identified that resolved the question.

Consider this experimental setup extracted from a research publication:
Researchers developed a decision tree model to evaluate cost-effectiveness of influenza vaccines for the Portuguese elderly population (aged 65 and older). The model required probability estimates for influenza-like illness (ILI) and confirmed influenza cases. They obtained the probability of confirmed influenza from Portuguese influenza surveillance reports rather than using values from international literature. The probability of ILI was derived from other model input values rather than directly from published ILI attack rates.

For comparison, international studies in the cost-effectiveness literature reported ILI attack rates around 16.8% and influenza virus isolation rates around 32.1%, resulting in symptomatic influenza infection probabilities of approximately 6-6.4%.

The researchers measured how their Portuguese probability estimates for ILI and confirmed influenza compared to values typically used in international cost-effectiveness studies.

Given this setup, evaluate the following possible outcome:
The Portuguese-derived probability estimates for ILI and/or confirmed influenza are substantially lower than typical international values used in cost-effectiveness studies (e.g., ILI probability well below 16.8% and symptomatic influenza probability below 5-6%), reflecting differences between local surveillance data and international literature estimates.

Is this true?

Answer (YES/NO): YES